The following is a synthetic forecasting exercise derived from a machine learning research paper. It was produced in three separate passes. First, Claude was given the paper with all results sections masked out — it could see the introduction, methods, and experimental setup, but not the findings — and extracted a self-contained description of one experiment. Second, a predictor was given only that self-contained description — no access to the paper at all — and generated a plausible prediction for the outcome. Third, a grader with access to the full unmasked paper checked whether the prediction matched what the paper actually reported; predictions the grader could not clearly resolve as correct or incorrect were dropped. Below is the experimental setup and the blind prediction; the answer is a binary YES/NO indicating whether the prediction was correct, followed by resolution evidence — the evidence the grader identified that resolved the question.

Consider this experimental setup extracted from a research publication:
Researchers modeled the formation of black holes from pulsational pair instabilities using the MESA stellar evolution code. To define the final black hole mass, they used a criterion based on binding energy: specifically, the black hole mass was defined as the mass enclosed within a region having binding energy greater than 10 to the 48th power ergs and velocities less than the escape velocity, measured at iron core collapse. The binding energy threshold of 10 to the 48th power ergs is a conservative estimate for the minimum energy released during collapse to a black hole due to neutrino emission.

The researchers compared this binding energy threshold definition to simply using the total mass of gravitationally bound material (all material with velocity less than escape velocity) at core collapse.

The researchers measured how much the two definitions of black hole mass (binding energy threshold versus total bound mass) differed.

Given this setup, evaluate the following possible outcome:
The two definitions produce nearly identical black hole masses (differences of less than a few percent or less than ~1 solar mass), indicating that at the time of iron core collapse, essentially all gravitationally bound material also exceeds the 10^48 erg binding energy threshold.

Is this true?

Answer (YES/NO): YES